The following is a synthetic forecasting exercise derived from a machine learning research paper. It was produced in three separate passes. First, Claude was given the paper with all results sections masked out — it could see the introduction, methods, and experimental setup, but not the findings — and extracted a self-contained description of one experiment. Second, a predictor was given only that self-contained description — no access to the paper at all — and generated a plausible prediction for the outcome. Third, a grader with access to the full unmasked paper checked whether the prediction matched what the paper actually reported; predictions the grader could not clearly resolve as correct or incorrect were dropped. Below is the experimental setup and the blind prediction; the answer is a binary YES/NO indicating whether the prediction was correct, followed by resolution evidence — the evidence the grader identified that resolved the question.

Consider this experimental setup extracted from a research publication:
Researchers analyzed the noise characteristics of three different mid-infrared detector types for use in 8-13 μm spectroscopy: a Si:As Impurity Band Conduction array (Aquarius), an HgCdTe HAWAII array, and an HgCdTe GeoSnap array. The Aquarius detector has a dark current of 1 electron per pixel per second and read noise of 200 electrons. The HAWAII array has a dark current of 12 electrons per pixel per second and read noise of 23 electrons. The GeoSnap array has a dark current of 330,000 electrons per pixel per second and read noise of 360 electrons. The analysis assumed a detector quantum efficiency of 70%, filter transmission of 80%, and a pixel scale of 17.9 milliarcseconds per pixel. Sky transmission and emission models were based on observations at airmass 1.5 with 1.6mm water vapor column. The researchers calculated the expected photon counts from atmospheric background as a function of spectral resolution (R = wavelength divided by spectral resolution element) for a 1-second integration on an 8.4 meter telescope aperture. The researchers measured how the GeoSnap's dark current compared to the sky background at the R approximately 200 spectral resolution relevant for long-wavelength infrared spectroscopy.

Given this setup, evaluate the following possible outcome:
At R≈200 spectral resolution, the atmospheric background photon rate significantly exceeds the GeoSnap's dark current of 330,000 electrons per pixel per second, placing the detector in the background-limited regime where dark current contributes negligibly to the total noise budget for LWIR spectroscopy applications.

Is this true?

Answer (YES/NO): NO